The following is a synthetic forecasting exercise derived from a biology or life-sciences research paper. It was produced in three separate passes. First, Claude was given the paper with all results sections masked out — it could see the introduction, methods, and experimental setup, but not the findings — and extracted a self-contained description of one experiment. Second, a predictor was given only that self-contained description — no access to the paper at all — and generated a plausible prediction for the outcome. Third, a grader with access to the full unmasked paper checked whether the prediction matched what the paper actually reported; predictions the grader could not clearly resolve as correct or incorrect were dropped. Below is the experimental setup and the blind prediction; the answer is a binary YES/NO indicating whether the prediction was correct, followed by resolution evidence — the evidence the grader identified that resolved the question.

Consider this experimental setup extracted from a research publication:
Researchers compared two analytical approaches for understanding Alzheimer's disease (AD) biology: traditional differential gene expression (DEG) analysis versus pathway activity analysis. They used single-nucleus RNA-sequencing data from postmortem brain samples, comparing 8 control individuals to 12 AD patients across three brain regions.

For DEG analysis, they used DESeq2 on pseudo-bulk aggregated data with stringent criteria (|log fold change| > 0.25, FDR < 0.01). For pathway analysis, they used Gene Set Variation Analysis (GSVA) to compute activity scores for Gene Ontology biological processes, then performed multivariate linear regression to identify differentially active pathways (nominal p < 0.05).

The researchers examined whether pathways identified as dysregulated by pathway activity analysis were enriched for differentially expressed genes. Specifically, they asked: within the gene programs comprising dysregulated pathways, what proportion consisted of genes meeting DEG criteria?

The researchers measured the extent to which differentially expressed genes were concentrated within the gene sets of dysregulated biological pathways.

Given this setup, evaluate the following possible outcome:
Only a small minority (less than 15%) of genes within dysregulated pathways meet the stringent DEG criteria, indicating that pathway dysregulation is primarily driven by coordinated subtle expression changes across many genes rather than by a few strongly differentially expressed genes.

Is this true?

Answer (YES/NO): NO